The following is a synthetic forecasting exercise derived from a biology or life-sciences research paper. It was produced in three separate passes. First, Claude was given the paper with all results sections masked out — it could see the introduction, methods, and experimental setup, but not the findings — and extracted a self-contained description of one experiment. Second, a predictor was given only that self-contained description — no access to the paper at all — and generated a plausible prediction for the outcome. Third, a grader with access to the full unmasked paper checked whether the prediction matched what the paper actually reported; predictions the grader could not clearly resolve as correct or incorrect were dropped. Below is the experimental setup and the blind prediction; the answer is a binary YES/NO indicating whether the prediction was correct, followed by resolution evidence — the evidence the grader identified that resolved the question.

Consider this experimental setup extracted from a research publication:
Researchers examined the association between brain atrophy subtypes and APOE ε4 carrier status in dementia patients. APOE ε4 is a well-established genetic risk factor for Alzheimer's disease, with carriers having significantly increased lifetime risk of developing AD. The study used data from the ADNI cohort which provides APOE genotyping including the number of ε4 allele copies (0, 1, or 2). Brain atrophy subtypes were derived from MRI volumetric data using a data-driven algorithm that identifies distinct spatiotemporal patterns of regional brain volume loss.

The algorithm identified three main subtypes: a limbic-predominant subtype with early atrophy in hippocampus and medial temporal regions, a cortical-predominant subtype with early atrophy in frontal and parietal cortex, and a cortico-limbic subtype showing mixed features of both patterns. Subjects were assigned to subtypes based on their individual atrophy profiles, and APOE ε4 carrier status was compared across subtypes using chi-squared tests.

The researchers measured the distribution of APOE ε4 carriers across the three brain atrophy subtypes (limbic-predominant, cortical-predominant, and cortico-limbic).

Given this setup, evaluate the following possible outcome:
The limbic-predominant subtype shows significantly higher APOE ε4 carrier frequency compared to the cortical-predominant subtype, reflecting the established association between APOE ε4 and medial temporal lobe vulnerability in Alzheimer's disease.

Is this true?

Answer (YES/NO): YES